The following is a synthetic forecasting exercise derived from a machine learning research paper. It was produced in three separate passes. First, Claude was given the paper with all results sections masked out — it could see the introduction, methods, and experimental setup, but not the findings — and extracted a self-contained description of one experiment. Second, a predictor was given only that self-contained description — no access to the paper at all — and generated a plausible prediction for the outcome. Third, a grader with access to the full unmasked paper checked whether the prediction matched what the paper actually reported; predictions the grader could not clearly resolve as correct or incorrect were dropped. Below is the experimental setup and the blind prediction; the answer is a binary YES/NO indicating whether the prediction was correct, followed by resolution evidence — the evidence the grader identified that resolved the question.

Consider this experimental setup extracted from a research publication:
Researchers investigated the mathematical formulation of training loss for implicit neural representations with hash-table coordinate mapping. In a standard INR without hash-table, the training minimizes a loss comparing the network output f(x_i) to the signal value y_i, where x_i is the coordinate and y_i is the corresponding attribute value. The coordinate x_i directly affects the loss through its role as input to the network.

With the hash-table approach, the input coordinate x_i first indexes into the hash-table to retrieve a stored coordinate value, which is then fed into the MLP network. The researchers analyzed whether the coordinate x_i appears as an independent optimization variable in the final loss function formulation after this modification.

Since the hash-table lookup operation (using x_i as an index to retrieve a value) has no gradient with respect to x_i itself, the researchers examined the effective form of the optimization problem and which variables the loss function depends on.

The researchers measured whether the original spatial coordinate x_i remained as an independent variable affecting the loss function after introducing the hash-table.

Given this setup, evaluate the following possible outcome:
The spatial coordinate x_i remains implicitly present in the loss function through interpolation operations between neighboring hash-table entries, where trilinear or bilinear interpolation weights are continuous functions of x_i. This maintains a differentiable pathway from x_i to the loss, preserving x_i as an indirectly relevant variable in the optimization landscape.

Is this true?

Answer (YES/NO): NO